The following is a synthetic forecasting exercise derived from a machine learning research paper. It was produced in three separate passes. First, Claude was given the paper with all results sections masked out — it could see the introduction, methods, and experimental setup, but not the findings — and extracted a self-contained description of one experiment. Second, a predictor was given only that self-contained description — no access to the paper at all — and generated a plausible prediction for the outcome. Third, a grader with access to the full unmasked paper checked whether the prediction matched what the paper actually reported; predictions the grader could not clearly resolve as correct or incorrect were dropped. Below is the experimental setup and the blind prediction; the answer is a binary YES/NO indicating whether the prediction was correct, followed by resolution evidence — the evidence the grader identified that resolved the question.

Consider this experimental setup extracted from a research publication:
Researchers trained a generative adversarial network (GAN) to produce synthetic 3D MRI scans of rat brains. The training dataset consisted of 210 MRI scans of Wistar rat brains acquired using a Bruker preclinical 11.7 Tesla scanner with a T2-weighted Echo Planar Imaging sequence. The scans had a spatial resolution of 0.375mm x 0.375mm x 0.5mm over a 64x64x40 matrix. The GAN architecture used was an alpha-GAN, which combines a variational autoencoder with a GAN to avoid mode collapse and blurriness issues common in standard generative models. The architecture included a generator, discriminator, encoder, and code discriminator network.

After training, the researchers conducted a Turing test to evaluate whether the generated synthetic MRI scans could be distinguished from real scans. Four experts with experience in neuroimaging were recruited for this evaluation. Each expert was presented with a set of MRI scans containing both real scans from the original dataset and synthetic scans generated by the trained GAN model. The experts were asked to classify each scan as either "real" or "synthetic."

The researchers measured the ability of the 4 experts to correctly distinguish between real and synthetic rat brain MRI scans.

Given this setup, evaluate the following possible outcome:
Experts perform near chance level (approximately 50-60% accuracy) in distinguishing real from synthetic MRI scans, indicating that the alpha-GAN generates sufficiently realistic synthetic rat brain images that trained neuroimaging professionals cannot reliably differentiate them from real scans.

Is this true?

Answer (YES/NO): NO